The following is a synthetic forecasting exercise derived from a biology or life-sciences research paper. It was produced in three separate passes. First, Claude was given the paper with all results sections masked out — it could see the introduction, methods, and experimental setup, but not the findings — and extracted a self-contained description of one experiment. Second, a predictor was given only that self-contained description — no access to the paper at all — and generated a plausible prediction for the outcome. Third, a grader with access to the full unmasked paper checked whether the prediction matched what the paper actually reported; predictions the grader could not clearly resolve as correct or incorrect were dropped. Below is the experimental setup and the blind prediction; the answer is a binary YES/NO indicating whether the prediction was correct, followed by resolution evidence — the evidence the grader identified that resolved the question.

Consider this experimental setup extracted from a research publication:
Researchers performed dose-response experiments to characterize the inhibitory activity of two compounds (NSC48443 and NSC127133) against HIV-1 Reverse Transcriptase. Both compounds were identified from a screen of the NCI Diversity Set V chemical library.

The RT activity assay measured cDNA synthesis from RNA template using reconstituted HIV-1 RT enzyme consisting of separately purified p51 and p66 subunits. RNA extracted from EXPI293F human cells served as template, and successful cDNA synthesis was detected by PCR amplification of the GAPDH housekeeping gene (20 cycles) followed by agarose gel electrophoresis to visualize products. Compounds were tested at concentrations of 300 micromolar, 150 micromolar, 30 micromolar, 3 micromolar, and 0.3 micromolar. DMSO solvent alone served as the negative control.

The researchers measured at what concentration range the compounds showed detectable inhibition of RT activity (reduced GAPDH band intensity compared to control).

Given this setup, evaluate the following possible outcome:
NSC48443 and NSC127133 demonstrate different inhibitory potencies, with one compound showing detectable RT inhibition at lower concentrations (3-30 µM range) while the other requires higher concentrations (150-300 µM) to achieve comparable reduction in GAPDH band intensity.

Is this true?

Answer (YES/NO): NO